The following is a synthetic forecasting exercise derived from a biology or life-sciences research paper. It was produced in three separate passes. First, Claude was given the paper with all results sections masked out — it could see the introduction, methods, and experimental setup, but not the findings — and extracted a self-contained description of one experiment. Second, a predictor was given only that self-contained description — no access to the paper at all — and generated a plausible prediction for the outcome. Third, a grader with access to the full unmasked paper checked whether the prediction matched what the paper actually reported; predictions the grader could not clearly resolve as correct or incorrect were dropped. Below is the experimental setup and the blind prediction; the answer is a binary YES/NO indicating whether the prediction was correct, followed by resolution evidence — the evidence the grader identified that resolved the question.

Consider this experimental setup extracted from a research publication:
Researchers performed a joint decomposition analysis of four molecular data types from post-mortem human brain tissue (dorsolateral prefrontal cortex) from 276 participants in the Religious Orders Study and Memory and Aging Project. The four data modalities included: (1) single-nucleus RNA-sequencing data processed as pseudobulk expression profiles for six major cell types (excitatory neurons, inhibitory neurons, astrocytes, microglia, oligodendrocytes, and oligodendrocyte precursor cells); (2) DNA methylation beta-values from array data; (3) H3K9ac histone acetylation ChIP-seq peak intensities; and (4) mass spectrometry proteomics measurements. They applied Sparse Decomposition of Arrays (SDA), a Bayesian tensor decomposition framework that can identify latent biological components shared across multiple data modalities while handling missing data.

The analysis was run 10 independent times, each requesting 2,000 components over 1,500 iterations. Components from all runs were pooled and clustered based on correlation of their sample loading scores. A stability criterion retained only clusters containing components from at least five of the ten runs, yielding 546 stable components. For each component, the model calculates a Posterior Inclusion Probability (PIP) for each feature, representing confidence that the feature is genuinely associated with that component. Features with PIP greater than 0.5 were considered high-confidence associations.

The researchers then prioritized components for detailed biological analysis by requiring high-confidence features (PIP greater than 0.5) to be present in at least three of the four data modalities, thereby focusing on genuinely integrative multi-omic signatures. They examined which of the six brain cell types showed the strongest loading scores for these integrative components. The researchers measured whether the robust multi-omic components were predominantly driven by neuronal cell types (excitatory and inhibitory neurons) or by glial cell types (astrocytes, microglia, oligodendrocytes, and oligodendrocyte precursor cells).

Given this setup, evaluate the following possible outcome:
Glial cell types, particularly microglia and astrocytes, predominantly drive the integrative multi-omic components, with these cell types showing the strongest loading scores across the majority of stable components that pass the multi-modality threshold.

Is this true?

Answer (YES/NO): YES